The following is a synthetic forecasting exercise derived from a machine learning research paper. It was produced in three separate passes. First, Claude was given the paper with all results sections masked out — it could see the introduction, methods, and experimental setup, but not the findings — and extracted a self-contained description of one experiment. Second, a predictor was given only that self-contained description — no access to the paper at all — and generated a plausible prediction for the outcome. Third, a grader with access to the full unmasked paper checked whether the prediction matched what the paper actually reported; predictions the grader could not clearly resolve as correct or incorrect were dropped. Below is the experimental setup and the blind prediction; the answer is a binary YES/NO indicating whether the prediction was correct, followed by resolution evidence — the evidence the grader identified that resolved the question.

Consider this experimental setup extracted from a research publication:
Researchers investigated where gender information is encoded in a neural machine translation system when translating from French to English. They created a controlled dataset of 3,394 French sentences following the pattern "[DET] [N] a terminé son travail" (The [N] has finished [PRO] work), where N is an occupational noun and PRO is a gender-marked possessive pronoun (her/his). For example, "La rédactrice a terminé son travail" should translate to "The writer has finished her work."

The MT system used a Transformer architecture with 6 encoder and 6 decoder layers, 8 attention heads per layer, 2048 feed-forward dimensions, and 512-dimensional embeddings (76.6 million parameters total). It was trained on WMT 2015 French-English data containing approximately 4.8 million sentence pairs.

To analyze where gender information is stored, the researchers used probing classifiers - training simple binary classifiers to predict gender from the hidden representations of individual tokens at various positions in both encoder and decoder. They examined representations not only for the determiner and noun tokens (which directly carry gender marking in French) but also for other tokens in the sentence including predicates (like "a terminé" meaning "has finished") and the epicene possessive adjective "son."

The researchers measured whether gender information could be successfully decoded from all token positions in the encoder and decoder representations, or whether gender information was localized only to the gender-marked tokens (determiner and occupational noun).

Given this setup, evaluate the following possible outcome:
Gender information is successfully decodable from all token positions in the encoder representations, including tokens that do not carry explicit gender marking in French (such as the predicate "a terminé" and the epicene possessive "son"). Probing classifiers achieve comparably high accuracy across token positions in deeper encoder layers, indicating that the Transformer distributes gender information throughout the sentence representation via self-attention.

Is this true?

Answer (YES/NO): YES